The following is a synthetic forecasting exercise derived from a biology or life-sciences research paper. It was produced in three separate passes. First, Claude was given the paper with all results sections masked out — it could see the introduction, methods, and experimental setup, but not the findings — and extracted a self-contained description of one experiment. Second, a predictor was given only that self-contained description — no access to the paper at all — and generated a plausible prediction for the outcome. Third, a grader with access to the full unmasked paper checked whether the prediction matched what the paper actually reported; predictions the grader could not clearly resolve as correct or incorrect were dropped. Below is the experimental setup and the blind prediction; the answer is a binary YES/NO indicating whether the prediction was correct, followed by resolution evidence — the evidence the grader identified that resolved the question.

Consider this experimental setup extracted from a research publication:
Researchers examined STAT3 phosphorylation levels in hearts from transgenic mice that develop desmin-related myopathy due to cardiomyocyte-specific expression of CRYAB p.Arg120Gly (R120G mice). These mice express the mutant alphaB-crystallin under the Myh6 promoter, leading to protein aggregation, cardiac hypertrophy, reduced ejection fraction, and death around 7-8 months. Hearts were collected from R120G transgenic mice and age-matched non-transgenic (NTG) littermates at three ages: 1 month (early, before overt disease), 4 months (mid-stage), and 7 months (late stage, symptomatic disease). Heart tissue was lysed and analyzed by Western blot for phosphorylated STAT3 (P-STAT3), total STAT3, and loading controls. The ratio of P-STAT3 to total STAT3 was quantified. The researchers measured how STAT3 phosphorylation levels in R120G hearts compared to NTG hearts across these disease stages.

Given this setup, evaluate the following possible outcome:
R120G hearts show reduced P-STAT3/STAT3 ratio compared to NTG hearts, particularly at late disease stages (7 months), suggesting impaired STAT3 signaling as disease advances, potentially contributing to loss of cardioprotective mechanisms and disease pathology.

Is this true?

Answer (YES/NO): NO